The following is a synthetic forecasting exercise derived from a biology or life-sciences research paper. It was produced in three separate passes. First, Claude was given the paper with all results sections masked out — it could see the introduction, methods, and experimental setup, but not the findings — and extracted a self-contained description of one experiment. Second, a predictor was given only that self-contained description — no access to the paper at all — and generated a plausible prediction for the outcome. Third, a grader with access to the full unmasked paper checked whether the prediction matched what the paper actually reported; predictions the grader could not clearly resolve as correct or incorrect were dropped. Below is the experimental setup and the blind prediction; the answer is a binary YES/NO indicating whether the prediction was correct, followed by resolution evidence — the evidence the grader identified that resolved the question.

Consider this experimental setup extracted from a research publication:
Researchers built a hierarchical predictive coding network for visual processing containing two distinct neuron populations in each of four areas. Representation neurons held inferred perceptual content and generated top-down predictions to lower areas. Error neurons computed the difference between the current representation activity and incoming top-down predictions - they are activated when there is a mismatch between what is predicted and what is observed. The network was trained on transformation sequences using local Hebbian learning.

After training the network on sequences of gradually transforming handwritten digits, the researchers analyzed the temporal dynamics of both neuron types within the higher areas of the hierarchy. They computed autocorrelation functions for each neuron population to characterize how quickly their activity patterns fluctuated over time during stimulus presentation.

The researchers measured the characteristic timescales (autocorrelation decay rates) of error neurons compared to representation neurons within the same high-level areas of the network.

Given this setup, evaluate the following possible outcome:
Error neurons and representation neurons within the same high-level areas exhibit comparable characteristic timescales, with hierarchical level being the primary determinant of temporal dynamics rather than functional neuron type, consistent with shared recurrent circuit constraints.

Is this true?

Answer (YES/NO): NO